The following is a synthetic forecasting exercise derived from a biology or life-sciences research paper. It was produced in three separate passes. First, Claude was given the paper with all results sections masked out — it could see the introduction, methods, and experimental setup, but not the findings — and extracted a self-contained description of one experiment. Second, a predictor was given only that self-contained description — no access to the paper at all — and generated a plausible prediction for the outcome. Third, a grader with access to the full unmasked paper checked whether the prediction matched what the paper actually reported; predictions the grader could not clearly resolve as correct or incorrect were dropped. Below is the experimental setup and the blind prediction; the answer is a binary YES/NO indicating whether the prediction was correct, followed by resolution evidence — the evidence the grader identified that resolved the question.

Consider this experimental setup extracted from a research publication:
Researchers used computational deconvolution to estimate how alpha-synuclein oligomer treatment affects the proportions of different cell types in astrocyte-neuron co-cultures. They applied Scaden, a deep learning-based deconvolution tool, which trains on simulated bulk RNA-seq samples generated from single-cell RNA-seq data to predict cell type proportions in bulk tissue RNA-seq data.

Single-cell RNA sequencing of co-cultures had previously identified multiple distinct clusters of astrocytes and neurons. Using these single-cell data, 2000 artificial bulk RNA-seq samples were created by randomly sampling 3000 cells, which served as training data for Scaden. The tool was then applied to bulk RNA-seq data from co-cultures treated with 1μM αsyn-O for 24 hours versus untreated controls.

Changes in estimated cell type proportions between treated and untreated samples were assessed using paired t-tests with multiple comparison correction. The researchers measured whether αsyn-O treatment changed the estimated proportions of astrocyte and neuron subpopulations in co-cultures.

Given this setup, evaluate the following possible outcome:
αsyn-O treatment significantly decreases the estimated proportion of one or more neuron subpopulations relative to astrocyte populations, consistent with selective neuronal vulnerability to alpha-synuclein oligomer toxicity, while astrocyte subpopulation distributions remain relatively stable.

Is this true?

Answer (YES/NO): NO